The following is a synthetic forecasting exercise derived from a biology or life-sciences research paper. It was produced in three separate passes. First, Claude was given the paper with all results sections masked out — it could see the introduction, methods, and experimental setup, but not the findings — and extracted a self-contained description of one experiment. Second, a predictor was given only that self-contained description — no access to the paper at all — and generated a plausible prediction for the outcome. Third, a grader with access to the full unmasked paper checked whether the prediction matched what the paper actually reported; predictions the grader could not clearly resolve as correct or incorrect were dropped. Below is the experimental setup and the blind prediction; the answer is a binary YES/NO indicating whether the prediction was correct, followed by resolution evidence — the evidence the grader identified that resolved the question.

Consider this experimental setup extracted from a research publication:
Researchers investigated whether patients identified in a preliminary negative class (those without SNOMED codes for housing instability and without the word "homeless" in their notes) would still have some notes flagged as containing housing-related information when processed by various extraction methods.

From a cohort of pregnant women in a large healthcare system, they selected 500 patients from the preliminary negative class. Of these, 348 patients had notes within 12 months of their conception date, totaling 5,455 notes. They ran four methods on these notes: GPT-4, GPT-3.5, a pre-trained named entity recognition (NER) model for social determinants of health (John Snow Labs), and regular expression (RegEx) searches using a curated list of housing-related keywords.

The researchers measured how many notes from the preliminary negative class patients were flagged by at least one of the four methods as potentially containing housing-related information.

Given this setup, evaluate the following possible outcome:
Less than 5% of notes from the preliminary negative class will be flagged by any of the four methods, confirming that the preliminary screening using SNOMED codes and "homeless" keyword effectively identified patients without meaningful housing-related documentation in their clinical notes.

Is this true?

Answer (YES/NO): YES